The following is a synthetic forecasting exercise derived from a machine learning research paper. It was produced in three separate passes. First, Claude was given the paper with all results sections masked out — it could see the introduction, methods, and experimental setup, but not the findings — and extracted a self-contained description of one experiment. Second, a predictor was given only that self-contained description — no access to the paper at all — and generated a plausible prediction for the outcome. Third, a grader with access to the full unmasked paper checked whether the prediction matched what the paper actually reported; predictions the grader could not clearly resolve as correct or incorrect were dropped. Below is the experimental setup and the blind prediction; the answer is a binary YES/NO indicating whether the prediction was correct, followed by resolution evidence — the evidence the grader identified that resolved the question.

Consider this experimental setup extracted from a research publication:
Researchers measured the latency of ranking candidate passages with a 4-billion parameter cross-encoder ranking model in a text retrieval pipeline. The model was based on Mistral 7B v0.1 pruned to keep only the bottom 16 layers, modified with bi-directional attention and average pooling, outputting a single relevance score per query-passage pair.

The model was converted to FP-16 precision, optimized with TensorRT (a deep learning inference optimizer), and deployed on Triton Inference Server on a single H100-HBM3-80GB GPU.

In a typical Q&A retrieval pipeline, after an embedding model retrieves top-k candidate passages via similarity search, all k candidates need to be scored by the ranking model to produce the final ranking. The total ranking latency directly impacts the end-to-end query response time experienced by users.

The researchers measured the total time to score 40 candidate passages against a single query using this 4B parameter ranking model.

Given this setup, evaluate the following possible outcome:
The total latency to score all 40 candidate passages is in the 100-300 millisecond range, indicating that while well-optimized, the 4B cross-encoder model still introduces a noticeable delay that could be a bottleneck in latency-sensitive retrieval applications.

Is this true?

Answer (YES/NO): YES